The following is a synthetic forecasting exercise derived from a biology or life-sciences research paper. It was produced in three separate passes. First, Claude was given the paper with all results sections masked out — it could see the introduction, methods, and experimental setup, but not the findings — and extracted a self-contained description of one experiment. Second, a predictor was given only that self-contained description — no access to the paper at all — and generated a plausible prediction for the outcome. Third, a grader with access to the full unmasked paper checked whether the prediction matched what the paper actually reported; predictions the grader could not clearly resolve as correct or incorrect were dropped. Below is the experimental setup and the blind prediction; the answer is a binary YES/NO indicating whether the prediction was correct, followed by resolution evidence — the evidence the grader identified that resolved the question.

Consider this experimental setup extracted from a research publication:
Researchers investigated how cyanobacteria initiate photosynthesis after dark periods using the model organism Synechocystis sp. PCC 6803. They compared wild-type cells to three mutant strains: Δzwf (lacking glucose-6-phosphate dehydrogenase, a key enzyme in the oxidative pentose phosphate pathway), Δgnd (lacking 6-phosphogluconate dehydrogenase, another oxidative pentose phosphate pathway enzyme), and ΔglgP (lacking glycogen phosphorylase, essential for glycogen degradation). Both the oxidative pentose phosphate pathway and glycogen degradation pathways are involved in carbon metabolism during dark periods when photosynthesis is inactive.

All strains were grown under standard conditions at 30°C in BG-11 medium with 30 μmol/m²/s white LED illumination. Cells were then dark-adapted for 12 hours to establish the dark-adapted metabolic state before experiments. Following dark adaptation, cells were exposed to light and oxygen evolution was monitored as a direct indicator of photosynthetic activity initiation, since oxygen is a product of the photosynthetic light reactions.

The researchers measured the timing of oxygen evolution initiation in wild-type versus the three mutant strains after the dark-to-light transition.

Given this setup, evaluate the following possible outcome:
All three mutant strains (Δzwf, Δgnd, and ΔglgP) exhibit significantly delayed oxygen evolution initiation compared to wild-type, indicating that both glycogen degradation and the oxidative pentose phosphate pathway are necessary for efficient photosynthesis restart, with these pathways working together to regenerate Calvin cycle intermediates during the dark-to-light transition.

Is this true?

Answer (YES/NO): YES